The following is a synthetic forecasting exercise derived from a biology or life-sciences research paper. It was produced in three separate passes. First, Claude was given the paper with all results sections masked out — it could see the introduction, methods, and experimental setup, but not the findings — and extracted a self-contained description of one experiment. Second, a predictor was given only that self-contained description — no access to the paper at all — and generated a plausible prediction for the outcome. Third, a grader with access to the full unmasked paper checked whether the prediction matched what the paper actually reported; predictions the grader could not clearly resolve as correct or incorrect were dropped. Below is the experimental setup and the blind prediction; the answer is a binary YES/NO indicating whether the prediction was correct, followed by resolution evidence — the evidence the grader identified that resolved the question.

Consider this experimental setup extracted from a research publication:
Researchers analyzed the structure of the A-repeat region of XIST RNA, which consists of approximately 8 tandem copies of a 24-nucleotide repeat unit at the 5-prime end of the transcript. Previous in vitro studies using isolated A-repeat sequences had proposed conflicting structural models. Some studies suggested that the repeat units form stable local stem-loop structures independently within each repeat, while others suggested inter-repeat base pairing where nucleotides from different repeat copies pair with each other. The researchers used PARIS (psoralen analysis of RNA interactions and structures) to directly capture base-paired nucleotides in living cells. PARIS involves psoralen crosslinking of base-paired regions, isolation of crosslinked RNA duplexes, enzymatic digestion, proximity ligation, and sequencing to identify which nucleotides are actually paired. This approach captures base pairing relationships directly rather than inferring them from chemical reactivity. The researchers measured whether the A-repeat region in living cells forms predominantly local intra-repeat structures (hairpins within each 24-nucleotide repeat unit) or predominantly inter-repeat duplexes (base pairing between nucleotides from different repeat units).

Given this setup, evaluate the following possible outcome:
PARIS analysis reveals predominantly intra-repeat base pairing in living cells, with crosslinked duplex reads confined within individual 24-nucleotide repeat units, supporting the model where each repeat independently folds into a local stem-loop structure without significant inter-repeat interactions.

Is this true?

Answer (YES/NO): NO